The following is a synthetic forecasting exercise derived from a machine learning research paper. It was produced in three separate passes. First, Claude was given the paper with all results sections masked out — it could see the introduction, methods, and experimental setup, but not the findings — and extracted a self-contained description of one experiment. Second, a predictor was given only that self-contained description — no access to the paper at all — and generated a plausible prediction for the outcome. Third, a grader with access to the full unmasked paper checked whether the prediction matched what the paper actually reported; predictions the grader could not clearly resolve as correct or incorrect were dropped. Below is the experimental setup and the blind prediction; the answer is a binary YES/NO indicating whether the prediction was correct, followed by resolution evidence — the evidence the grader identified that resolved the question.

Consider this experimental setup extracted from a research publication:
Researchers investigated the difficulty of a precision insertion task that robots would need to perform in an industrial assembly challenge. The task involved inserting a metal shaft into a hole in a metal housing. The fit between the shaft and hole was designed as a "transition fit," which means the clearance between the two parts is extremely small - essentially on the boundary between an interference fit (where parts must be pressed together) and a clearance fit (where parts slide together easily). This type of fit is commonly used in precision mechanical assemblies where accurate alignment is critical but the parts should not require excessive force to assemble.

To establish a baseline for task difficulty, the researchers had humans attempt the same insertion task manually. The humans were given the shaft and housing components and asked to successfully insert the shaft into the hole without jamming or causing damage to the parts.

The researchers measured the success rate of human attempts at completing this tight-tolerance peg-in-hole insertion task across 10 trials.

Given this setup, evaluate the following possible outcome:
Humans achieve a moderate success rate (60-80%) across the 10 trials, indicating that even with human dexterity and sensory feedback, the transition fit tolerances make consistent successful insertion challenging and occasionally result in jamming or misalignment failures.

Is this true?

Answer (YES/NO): NO